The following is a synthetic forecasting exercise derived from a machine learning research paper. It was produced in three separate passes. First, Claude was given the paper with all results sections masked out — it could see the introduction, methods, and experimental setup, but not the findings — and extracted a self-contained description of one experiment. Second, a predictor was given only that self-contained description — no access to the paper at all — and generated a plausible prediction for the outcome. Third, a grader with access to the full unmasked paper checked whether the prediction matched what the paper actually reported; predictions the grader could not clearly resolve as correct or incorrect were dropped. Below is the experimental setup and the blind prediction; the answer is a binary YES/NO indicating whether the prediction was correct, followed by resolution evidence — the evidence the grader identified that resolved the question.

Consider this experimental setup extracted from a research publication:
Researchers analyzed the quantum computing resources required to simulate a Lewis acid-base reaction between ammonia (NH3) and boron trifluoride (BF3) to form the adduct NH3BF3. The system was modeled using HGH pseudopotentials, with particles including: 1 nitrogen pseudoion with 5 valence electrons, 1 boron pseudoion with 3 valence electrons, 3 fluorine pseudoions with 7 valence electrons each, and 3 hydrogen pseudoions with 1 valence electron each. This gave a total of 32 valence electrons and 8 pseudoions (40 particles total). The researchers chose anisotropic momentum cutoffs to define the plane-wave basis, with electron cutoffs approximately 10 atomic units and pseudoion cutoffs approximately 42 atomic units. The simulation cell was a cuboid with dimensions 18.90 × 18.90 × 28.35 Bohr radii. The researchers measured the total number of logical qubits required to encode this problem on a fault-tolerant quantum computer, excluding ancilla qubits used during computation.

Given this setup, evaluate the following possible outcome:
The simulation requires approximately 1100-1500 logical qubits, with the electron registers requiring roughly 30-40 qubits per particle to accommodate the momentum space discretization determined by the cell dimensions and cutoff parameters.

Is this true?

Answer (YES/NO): NO